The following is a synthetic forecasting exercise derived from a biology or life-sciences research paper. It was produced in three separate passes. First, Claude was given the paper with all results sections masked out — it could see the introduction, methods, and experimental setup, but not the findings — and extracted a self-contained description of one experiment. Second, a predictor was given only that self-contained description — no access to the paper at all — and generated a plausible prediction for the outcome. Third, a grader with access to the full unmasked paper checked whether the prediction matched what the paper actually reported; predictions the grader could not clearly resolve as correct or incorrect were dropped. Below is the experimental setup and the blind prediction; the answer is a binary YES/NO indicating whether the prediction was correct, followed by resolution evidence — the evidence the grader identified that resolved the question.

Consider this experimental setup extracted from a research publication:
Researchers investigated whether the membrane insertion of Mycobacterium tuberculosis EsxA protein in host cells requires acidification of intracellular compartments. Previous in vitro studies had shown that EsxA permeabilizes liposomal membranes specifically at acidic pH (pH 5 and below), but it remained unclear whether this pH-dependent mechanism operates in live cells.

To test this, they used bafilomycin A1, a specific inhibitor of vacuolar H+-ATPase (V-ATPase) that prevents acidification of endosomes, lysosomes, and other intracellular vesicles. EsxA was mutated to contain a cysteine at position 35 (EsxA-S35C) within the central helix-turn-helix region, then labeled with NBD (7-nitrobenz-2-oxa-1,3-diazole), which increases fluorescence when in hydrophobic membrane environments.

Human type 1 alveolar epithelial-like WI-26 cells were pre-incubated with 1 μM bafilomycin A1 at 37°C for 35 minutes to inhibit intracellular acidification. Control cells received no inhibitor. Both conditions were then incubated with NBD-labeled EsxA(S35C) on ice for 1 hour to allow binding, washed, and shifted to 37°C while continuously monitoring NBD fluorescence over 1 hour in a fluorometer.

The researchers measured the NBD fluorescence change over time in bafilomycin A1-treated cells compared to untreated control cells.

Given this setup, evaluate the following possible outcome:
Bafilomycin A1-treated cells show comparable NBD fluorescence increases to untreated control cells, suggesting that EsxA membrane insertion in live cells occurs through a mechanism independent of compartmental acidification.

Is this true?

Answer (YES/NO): NO